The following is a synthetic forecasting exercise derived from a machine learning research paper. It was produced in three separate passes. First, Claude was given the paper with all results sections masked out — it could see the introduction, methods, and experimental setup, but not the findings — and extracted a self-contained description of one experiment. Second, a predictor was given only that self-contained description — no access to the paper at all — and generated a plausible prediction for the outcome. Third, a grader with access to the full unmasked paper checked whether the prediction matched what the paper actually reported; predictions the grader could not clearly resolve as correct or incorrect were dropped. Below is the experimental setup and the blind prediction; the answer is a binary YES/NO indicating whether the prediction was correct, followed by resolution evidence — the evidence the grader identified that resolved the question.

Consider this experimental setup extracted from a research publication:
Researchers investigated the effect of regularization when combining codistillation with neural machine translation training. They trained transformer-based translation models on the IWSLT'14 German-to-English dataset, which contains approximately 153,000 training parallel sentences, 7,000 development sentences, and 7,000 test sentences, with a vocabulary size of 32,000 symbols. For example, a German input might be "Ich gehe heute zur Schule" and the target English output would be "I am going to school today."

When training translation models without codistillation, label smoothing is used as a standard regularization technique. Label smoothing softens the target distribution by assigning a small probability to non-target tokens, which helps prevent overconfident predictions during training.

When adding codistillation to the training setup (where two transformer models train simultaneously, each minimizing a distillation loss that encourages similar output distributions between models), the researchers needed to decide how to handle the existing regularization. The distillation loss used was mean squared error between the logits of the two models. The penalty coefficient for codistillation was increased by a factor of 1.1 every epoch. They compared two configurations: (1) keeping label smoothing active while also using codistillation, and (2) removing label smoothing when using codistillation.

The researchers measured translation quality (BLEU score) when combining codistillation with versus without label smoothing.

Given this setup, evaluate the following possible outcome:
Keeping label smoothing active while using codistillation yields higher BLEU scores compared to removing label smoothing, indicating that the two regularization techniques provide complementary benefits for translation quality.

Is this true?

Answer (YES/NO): NO